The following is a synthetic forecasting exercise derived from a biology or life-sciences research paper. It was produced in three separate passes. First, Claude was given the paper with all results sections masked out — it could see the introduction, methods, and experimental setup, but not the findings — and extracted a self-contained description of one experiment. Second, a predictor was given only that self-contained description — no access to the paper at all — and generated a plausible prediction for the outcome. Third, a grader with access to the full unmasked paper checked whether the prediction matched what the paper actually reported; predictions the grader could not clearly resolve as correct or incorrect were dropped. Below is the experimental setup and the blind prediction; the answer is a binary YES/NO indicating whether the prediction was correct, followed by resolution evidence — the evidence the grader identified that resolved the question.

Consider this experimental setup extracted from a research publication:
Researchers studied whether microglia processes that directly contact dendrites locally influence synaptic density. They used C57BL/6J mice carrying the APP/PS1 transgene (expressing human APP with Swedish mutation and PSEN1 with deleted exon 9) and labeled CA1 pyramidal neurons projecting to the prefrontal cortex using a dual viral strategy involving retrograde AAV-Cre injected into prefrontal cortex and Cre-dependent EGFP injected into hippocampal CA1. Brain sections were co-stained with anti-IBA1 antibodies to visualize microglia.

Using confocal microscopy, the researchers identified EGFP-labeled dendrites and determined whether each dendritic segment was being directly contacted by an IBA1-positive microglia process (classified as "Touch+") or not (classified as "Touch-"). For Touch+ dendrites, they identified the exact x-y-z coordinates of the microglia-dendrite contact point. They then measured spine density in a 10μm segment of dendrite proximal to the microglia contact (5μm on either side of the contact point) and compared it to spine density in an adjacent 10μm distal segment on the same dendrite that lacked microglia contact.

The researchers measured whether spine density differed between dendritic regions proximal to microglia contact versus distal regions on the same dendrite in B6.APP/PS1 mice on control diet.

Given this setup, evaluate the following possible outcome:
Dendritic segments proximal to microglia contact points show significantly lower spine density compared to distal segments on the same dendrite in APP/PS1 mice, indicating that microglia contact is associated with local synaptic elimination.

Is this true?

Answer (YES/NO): NO